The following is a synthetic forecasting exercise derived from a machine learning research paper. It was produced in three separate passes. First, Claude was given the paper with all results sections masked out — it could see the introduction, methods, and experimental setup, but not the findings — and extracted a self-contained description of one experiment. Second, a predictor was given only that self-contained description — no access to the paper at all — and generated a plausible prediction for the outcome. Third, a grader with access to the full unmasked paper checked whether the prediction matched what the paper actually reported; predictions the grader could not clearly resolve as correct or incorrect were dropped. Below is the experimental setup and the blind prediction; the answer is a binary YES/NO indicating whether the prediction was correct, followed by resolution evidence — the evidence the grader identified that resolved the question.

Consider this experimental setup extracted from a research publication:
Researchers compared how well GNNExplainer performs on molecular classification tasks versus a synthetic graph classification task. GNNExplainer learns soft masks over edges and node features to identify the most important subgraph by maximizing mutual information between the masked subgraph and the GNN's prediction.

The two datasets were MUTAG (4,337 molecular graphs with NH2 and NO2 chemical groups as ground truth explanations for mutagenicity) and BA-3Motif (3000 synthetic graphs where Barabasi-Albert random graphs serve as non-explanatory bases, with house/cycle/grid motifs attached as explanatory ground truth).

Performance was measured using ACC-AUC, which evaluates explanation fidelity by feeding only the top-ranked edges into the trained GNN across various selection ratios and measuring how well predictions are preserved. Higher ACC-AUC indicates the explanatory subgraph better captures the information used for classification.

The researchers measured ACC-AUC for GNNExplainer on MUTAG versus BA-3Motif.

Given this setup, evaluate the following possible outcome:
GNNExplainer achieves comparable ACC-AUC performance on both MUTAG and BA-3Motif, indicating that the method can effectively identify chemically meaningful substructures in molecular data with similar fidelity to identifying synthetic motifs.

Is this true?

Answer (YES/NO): NO